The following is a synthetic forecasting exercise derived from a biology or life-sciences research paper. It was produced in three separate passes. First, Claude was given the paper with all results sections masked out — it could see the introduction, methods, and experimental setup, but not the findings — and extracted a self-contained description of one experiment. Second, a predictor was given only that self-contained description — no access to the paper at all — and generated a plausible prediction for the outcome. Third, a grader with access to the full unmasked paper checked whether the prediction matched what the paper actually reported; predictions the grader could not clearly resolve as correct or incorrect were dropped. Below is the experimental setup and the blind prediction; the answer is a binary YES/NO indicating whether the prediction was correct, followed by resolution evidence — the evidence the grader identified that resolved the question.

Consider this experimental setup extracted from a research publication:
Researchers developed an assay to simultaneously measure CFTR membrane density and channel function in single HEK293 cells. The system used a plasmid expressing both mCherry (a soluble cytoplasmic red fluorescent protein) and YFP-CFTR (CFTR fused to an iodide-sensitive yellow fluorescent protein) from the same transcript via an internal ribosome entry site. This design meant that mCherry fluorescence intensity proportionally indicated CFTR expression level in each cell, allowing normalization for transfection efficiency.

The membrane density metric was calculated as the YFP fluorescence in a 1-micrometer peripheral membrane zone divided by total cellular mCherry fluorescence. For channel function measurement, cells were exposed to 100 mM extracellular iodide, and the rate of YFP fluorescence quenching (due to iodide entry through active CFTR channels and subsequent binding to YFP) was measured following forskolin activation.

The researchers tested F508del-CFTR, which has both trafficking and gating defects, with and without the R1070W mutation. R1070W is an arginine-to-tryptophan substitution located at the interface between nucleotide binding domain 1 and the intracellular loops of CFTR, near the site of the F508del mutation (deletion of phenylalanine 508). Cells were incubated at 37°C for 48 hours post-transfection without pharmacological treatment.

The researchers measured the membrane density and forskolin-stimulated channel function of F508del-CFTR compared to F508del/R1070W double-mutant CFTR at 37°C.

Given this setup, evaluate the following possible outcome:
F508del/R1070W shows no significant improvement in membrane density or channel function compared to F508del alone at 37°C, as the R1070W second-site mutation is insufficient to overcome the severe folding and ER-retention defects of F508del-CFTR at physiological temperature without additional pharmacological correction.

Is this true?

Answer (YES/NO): NO